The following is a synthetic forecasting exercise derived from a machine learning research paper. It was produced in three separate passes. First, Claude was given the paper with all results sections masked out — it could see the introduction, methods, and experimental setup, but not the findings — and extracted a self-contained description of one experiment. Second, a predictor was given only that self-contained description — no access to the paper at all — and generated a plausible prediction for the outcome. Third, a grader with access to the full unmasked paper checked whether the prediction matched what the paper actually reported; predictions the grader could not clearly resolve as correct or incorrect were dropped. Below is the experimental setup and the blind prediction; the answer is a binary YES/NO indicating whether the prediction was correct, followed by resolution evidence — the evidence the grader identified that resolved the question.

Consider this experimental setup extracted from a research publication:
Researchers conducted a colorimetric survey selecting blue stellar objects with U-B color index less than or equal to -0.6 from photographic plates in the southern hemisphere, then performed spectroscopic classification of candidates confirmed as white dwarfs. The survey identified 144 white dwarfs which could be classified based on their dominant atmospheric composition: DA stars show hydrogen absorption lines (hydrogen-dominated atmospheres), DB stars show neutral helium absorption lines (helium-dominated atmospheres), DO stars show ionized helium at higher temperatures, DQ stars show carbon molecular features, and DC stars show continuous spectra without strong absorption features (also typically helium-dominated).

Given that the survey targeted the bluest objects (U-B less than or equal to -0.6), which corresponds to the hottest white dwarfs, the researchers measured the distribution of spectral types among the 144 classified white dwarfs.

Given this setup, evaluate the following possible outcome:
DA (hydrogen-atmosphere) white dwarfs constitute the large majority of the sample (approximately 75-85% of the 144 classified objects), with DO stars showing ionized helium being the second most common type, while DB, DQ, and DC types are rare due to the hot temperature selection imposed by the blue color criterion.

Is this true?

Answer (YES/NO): NO